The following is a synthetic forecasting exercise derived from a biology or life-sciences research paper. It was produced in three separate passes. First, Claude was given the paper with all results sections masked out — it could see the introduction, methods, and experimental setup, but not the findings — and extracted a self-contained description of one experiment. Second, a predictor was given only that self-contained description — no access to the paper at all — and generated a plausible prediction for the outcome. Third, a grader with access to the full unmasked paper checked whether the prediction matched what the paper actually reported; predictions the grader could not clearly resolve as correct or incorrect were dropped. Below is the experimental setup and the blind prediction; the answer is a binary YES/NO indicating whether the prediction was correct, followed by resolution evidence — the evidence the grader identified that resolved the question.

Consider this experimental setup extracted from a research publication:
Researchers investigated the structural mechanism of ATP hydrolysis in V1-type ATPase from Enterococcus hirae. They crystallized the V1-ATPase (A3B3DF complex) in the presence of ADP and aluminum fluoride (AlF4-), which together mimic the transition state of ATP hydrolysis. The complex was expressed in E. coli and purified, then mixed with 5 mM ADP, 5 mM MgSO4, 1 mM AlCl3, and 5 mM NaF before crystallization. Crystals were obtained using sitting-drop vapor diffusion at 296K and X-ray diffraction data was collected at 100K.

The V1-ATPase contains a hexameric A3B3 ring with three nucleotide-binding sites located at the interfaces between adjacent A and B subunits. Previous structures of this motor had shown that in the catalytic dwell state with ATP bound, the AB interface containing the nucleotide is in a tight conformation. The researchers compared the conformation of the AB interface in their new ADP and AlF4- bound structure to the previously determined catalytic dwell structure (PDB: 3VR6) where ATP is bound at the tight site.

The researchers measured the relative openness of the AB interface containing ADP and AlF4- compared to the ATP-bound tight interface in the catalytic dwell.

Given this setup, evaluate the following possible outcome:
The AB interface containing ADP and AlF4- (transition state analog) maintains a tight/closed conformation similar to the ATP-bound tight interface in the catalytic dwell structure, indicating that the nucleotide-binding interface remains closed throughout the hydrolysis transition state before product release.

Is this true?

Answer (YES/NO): NO